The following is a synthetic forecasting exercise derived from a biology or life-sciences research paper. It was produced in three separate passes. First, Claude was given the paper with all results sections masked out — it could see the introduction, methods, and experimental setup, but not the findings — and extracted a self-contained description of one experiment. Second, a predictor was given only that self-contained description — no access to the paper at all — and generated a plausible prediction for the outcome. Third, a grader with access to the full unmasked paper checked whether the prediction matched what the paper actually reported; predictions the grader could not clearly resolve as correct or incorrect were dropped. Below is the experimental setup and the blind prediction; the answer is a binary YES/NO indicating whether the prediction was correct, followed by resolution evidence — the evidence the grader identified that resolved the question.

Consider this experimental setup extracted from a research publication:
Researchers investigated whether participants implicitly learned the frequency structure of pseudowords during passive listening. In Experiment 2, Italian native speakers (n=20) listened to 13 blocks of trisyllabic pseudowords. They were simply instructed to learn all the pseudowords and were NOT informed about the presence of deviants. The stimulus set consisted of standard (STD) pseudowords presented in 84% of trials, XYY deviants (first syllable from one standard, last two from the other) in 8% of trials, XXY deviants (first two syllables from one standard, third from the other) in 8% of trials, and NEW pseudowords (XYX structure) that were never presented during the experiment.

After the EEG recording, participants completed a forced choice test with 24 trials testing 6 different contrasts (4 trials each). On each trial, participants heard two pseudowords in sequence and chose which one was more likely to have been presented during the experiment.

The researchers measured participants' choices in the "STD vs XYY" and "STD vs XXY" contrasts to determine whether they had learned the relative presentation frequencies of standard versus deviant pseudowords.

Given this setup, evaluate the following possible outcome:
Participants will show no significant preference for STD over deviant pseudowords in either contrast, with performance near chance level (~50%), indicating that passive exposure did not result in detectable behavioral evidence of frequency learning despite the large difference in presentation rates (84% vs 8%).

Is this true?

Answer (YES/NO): NO